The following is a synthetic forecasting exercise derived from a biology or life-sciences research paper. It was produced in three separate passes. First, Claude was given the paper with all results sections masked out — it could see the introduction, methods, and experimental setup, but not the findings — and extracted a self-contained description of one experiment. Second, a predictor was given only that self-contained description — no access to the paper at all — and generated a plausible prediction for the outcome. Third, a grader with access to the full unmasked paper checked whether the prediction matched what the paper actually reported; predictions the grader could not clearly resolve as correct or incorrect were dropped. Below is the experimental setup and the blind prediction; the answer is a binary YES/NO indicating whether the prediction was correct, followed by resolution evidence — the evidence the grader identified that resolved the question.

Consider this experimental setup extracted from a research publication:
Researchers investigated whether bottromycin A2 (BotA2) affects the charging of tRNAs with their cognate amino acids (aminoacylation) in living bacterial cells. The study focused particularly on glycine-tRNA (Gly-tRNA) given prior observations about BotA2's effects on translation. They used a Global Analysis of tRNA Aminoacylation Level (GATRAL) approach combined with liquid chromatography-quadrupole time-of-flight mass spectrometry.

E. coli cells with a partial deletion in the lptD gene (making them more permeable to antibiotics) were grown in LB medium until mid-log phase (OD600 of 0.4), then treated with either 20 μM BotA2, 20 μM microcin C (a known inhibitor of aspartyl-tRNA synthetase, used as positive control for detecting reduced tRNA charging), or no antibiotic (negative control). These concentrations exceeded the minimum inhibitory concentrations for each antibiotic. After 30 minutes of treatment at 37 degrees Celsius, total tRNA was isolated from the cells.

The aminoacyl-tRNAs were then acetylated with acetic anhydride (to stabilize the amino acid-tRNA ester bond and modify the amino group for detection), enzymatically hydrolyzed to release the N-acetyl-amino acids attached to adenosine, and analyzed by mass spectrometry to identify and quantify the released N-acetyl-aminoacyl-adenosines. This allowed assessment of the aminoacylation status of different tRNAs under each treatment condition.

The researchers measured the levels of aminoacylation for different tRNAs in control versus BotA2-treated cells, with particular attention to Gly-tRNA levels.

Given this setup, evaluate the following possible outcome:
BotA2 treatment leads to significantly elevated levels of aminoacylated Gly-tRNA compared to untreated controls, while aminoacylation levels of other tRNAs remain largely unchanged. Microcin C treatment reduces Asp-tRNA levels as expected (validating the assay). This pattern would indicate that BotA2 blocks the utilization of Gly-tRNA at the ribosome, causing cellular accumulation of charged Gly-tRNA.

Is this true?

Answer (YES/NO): NO